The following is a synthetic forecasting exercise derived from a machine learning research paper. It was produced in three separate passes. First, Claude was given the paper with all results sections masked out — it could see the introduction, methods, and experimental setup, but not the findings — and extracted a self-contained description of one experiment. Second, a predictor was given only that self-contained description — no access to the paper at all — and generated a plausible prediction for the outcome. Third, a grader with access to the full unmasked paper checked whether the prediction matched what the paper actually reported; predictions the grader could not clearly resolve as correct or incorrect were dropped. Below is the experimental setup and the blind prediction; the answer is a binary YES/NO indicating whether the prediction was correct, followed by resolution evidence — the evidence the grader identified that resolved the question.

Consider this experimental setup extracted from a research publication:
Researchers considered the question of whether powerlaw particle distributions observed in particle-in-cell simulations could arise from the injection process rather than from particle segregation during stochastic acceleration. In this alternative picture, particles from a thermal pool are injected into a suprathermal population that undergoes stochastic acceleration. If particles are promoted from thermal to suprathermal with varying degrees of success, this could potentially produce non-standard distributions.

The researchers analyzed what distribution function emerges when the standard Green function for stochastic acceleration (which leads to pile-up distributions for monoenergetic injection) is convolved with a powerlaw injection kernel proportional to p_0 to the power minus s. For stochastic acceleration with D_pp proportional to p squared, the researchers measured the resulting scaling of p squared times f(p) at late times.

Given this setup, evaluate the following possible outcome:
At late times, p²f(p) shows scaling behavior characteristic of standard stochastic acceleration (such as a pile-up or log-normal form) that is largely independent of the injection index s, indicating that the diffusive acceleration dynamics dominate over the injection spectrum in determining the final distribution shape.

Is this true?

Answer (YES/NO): NO